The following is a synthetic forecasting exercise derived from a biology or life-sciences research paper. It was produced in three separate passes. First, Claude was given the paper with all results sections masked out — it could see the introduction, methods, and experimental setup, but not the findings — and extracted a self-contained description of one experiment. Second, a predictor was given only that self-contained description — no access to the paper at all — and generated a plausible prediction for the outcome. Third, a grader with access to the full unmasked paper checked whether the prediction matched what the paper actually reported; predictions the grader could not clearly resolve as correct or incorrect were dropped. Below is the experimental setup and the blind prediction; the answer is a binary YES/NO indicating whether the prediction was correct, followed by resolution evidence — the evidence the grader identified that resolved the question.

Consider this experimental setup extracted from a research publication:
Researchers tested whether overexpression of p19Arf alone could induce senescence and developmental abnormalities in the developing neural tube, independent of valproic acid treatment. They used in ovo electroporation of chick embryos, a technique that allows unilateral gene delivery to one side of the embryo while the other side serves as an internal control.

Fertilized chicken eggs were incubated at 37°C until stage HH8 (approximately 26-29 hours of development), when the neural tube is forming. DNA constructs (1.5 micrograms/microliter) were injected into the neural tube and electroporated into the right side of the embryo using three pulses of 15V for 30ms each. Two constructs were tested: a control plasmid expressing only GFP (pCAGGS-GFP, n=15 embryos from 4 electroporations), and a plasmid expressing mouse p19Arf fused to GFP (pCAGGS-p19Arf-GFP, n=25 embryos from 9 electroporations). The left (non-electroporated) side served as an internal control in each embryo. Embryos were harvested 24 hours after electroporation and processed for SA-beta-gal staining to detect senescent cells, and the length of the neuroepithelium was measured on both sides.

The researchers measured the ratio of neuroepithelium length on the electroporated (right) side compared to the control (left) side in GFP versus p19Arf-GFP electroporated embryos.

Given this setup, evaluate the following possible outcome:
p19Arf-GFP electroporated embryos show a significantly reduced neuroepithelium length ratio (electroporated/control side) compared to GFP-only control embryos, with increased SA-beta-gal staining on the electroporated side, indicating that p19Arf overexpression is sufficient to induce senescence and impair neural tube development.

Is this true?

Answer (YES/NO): YES